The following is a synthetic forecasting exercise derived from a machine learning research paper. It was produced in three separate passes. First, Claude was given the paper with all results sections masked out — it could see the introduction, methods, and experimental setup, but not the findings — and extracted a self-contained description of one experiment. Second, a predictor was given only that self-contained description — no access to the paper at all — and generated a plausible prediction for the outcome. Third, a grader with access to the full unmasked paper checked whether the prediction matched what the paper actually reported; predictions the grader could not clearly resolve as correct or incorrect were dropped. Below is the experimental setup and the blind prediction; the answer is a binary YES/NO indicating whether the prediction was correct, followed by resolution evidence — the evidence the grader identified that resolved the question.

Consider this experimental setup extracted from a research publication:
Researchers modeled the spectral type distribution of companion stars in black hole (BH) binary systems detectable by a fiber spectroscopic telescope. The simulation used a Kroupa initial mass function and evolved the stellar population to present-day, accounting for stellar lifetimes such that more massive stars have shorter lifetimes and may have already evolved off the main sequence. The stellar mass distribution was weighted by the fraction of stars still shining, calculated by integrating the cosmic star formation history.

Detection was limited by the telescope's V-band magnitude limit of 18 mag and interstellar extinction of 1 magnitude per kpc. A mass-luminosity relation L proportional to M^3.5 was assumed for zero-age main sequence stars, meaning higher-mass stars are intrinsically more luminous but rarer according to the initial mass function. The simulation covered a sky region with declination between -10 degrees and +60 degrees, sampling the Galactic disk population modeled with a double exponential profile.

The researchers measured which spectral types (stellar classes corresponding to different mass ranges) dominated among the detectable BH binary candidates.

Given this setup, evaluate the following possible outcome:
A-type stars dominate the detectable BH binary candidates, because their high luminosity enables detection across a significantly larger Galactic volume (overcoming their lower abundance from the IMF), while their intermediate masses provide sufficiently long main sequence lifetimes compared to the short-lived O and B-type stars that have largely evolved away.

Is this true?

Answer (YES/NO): NO